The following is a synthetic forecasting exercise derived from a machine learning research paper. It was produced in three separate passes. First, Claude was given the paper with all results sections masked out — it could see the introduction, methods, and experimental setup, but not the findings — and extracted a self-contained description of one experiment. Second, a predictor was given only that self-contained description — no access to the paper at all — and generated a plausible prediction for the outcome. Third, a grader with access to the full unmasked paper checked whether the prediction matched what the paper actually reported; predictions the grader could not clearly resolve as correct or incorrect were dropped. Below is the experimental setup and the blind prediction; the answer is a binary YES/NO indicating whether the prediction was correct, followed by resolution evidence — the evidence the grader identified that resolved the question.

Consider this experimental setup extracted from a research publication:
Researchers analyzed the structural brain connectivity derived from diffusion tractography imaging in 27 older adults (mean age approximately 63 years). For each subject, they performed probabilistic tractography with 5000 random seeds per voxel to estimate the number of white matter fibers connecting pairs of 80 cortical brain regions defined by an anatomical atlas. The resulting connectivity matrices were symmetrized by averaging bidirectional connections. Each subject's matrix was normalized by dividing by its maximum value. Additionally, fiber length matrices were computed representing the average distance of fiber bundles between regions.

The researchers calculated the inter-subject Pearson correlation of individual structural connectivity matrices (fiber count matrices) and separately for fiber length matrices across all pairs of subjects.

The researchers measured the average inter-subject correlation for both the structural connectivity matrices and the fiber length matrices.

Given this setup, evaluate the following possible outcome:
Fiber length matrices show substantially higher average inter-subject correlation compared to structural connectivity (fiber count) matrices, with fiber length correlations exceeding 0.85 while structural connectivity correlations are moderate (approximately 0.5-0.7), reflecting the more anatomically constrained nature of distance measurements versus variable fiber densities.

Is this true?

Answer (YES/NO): NO